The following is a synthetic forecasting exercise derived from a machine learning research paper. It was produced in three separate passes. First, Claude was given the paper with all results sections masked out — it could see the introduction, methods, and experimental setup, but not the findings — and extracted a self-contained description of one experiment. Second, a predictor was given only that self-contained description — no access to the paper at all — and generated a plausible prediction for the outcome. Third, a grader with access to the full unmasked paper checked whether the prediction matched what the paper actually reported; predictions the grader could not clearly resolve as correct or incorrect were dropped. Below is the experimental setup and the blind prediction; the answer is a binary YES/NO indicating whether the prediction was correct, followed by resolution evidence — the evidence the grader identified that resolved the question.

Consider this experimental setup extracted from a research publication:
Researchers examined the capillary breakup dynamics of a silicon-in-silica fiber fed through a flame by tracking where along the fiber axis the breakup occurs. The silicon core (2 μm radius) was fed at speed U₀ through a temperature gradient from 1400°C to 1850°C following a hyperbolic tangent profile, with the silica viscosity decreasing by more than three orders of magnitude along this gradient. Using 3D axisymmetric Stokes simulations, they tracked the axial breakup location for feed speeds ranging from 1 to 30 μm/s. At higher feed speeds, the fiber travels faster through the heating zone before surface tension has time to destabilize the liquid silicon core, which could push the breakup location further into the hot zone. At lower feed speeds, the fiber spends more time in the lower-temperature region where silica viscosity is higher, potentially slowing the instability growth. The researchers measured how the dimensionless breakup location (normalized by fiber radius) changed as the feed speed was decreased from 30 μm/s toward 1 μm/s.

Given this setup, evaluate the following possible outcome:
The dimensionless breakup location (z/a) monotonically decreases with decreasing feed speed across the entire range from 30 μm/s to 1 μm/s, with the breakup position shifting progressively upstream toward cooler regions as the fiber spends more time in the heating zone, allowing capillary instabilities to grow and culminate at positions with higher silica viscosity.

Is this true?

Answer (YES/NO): YES